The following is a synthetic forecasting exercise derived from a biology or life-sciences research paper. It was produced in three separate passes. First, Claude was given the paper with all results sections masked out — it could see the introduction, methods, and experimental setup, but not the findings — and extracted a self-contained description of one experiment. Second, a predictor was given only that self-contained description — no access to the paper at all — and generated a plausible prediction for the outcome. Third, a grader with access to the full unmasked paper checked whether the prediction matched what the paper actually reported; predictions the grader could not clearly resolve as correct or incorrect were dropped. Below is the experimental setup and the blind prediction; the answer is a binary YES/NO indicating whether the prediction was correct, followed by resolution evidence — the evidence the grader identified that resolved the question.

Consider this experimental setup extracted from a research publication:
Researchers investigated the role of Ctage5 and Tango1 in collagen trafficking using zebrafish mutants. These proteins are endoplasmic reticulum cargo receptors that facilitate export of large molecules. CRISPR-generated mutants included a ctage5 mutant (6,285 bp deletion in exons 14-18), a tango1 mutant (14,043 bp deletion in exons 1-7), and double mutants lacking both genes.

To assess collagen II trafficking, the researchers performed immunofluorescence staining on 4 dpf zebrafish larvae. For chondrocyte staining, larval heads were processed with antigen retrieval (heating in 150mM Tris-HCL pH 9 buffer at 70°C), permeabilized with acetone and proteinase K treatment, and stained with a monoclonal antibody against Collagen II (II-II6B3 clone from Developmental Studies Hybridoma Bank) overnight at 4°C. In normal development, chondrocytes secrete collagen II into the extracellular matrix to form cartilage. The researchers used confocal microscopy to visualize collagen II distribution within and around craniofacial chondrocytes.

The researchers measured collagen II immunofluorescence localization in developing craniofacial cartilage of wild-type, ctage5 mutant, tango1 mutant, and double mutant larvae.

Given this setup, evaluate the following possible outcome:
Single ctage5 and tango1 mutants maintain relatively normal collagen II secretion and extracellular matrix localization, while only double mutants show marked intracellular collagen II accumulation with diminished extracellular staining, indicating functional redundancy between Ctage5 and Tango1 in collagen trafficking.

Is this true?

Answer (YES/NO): NO